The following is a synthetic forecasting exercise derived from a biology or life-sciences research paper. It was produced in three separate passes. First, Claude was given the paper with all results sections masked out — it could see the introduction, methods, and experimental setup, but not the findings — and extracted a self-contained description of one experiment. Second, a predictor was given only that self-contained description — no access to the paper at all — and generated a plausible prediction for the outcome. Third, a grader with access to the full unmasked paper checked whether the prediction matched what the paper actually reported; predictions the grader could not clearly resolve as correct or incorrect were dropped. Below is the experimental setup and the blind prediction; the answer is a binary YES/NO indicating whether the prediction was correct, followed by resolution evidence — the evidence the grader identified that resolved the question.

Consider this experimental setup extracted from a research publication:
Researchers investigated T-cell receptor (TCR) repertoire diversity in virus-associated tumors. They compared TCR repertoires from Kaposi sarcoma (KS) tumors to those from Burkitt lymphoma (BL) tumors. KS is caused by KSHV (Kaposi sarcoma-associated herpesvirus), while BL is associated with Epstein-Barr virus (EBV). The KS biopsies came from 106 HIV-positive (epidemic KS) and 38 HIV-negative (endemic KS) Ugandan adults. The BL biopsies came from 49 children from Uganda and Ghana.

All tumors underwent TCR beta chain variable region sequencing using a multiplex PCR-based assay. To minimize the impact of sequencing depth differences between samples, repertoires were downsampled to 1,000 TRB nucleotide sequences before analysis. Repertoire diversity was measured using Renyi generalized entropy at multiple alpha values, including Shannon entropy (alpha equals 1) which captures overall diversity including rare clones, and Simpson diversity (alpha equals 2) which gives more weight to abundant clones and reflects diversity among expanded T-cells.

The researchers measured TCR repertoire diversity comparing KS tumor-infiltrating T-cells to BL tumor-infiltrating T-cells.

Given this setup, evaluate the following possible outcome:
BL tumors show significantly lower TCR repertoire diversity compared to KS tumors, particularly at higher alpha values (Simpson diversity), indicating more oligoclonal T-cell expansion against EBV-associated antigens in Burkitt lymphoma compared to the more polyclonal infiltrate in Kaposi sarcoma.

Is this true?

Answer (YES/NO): NO